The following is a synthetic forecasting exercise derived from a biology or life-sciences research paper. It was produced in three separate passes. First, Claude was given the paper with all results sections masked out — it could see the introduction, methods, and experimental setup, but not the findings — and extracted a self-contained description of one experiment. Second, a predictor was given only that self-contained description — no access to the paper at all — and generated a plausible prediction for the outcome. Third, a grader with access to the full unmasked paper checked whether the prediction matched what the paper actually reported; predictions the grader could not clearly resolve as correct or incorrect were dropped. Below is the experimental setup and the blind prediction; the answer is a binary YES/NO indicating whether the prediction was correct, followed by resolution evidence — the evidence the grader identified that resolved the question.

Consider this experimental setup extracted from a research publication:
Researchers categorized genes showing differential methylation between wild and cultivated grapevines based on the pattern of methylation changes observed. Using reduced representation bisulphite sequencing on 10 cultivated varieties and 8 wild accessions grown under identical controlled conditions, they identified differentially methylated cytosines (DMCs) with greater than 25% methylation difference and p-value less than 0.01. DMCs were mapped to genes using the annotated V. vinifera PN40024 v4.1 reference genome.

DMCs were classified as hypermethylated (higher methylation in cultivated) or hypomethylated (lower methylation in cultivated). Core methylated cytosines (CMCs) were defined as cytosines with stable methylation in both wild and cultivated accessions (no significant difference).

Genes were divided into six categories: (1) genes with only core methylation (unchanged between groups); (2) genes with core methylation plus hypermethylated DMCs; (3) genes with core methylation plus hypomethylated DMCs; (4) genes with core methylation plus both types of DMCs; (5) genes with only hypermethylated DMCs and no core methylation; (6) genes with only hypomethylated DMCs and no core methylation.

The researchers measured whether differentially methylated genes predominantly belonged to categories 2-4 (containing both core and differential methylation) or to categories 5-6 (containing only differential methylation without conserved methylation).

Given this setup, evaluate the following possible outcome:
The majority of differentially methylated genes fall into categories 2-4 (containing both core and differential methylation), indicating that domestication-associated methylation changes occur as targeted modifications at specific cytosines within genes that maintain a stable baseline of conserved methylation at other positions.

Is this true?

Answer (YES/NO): YES